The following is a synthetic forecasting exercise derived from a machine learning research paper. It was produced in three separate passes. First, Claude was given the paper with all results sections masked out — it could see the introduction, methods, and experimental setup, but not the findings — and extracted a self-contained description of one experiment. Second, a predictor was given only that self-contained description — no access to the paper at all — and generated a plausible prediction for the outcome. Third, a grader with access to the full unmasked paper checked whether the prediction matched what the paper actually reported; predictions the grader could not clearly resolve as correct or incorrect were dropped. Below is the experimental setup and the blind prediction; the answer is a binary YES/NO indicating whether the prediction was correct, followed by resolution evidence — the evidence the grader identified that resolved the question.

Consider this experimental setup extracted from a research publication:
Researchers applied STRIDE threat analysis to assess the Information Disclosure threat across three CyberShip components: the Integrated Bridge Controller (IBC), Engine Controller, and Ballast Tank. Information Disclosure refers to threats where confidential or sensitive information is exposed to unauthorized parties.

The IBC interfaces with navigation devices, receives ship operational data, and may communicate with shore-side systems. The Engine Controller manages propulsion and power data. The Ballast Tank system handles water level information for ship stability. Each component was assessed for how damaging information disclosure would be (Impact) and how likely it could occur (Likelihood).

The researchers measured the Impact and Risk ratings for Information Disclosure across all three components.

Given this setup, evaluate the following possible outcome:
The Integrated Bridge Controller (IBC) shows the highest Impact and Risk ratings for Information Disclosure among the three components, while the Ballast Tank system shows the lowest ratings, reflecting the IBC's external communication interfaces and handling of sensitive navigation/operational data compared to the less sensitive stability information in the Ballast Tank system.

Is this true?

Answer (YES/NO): NO